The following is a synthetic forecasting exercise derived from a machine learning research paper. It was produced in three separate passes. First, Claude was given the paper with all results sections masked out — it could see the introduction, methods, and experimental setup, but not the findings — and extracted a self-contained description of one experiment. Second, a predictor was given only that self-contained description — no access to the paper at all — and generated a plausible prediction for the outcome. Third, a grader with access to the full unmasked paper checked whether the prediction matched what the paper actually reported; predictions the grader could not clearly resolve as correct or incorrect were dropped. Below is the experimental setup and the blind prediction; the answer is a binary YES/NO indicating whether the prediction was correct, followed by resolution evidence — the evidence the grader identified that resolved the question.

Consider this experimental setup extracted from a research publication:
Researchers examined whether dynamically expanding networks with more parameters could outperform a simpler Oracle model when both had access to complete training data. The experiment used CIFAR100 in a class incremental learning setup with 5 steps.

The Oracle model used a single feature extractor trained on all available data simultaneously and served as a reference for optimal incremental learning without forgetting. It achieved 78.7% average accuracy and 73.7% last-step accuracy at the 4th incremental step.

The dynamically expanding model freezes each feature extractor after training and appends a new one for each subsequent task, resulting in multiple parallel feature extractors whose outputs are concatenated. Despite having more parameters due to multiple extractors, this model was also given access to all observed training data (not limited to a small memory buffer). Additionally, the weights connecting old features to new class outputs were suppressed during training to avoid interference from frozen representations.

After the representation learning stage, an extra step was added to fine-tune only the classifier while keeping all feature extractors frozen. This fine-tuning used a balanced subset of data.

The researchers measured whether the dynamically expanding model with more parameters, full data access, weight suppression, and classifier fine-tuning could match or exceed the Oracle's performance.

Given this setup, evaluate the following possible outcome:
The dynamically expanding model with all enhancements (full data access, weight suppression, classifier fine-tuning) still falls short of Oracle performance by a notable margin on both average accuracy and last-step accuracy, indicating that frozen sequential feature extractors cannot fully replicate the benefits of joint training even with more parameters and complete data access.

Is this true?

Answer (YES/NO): NO